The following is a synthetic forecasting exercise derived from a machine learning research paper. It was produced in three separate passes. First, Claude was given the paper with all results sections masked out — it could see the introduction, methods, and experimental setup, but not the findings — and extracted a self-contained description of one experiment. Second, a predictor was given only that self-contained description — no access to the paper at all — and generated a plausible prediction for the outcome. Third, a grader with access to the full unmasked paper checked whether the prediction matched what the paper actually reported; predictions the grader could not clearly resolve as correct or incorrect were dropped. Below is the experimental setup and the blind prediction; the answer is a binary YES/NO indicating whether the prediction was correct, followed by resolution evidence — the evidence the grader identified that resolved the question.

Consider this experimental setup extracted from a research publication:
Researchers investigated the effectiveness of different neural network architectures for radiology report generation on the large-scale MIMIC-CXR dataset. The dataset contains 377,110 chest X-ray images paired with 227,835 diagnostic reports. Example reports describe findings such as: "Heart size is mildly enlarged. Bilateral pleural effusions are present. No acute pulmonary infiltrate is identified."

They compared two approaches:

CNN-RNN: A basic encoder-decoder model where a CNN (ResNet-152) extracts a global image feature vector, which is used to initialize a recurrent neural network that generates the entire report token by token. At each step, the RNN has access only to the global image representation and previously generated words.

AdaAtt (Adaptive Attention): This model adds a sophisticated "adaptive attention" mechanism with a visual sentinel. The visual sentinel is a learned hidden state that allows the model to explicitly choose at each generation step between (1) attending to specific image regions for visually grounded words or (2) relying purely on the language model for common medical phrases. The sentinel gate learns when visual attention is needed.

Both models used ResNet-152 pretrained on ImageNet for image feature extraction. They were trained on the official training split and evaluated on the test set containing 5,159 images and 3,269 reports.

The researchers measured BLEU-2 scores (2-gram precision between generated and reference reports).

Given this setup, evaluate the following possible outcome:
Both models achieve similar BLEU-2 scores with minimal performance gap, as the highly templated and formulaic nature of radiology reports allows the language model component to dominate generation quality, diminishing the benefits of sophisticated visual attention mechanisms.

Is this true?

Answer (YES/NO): YES